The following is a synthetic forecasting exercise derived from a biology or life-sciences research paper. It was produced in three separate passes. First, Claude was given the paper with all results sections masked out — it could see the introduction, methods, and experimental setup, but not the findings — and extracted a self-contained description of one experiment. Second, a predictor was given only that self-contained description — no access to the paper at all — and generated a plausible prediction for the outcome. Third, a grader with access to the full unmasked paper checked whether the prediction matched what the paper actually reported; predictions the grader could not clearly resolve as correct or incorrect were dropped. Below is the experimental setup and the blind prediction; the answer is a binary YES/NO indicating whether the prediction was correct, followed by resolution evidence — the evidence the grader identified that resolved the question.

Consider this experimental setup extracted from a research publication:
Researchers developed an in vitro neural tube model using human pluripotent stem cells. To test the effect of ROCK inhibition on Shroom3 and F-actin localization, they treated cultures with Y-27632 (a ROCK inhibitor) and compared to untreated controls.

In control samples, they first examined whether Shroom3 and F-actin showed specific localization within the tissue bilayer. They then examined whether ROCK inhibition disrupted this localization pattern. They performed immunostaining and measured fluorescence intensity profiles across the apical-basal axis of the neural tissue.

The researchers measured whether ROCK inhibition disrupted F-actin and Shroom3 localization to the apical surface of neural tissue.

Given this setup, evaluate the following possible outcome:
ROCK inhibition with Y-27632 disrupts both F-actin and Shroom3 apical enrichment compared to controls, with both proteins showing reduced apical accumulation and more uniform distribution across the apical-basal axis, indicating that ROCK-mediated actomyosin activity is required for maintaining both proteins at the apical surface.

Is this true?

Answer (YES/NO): YES